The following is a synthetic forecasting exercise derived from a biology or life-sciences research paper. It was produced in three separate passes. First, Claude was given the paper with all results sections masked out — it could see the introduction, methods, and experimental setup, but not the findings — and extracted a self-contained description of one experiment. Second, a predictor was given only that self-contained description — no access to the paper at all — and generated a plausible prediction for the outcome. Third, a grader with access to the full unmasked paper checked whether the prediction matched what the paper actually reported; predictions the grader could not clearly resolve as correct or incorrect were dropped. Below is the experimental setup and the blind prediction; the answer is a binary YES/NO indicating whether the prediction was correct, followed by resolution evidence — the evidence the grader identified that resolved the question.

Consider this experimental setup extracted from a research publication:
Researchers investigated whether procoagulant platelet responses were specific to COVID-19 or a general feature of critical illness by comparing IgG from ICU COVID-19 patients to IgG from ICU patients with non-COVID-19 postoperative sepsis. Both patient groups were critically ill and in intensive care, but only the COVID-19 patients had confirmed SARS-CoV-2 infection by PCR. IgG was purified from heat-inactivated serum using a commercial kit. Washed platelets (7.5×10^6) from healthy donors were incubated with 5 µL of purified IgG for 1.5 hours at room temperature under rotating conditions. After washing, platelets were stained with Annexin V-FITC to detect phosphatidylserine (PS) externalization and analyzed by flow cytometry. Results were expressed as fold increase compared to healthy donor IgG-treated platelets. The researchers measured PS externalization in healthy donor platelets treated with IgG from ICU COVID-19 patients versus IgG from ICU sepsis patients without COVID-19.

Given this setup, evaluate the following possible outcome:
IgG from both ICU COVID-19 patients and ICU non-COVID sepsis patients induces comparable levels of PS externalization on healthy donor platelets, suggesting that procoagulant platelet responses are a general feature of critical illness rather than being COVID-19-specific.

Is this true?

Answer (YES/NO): NO